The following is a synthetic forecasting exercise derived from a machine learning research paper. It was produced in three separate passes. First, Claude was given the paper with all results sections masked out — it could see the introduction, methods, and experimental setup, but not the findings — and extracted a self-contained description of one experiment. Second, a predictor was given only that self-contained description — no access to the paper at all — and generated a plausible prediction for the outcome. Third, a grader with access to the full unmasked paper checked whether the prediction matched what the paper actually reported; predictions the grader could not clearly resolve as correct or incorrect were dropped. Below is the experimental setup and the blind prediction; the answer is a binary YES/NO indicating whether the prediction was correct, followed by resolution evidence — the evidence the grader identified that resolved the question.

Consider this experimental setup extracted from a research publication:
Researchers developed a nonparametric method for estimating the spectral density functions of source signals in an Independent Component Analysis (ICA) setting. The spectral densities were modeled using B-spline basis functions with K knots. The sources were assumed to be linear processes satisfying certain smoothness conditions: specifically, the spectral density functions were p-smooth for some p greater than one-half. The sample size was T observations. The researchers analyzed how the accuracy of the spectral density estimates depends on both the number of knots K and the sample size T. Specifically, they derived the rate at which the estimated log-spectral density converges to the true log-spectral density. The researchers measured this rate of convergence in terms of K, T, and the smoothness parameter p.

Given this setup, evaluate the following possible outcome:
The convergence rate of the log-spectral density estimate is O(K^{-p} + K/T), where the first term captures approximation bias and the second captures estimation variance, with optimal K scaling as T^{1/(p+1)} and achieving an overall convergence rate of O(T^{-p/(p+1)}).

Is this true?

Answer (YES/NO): NO